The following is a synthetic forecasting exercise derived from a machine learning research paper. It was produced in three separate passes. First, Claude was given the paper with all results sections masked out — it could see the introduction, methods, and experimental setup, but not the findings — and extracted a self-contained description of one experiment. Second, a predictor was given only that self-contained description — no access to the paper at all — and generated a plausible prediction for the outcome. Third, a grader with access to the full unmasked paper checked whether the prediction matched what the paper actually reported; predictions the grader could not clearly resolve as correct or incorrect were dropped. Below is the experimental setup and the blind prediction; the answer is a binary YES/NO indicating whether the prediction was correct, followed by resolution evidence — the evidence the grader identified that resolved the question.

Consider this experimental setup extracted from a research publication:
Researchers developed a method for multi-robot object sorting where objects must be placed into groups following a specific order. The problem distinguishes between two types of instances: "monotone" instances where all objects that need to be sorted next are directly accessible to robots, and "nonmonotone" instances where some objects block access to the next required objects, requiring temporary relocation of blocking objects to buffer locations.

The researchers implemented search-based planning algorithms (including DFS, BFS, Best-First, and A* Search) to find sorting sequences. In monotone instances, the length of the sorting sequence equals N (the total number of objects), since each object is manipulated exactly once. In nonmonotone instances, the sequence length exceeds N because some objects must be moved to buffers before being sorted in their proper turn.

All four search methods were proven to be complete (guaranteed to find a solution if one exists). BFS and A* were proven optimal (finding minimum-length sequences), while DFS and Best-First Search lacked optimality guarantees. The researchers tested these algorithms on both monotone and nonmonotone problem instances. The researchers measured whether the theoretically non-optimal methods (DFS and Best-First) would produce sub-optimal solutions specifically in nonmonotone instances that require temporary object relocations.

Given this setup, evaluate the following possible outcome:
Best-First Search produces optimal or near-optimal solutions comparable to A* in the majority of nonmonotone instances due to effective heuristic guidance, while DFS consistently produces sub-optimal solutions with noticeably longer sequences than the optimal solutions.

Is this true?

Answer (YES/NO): NO